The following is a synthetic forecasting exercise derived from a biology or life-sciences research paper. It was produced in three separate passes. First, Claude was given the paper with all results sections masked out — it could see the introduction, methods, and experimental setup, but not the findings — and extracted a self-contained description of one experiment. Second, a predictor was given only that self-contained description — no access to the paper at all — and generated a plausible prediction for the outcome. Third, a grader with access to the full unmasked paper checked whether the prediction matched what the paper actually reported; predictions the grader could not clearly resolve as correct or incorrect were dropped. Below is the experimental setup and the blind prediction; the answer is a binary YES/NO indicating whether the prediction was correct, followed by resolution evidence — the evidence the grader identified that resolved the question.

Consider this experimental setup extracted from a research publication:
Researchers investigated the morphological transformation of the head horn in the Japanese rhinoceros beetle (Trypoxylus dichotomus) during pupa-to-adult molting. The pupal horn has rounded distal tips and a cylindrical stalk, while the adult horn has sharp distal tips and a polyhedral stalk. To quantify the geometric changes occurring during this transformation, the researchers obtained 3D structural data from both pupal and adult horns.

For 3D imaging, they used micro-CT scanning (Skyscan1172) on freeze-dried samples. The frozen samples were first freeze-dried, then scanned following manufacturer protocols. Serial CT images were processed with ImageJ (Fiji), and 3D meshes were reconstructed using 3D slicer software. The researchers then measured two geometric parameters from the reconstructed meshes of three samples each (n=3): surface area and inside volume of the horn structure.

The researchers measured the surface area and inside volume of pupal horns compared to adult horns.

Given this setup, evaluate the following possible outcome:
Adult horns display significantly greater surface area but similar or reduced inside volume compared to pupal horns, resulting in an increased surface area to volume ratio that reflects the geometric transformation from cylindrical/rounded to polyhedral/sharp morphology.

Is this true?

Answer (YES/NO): NO